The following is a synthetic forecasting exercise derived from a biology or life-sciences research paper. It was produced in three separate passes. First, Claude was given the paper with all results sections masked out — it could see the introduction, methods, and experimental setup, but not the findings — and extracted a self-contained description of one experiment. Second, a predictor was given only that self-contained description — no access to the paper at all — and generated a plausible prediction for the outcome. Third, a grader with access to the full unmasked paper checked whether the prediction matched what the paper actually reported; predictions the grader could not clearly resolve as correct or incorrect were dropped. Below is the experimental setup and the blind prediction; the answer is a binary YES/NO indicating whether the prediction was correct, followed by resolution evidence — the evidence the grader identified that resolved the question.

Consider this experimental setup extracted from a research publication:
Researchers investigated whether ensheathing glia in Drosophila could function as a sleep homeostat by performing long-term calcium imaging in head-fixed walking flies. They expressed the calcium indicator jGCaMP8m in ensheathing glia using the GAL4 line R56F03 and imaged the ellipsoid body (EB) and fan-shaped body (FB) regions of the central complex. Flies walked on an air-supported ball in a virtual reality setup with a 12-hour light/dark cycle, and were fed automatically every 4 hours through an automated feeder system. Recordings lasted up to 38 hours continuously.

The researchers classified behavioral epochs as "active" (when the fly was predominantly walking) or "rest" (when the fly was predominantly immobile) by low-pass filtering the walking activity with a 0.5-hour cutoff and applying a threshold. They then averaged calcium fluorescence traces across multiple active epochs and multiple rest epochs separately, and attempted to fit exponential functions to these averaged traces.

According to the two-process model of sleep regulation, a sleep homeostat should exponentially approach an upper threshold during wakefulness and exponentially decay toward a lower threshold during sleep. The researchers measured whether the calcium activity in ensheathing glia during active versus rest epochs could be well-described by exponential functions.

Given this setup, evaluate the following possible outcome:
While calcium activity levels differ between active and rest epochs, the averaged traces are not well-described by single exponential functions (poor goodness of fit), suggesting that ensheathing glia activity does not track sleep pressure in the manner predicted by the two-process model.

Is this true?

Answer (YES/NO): NO